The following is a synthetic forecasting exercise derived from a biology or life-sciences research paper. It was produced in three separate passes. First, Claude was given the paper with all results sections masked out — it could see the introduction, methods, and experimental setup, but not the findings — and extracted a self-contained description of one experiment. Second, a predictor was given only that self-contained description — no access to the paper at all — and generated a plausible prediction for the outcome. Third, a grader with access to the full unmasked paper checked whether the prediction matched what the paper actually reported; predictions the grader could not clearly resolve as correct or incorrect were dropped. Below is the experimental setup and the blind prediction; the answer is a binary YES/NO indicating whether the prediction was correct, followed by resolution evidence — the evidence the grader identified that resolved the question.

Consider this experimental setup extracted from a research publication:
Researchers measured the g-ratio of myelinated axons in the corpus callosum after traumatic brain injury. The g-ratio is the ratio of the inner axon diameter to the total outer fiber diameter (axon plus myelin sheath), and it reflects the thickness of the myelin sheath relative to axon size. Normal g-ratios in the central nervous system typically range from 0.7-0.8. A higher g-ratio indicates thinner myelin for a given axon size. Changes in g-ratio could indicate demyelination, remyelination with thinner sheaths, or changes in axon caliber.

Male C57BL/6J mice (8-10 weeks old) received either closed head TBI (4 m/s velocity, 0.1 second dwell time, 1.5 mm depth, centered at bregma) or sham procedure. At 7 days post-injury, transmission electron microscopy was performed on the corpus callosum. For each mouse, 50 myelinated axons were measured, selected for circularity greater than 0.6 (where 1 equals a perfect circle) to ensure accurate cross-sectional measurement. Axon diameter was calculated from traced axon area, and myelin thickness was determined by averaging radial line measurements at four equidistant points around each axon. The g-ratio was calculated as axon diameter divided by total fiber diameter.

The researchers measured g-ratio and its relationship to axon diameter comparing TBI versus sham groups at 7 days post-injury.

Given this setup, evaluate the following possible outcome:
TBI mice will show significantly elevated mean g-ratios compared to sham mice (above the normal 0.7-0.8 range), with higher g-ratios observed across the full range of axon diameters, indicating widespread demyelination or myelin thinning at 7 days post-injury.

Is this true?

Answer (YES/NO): NO